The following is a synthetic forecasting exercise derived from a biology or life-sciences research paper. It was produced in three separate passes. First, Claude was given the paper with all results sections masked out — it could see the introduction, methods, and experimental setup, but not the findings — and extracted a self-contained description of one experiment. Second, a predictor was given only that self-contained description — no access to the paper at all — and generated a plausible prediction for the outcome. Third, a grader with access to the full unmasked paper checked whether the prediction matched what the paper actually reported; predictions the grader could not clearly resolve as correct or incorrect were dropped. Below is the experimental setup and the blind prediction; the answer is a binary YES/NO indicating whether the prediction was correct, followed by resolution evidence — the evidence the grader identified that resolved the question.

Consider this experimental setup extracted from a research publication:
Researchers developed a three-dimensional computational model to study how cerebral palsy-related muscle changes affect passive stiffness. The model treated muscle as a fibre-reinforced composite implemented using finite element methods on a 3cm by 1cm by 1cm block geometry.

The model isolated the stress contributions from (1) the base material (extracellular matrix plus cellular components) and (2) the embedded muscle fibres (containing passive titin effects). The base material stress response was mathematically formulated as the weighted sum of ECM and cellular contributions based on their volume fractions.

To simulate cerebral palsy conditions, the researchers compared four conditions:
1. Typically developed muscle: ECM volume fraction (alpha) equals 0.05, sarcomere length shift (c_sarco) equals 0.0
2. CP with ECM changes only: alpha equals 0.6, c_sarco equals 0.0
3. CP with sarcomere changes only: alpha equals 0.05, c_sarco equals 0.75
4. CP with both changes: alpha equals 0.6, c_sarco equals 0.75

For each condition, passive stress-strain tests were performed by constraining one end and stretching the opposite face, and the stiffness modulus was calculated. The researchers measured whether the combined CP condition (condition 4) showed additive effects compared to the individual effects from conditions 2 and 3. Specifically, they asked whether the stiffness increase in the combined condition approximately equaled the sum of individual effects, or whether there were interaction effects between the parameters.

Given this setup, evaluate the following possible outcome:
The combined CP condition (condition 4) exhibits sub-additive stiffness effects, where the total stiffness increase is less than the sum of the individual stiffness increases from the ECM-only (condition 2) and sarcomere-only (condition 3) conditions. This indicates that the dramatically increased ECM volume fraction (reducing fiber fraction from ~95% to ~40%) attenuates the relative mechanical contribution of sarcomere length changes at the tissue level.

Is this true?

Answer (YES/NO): YES